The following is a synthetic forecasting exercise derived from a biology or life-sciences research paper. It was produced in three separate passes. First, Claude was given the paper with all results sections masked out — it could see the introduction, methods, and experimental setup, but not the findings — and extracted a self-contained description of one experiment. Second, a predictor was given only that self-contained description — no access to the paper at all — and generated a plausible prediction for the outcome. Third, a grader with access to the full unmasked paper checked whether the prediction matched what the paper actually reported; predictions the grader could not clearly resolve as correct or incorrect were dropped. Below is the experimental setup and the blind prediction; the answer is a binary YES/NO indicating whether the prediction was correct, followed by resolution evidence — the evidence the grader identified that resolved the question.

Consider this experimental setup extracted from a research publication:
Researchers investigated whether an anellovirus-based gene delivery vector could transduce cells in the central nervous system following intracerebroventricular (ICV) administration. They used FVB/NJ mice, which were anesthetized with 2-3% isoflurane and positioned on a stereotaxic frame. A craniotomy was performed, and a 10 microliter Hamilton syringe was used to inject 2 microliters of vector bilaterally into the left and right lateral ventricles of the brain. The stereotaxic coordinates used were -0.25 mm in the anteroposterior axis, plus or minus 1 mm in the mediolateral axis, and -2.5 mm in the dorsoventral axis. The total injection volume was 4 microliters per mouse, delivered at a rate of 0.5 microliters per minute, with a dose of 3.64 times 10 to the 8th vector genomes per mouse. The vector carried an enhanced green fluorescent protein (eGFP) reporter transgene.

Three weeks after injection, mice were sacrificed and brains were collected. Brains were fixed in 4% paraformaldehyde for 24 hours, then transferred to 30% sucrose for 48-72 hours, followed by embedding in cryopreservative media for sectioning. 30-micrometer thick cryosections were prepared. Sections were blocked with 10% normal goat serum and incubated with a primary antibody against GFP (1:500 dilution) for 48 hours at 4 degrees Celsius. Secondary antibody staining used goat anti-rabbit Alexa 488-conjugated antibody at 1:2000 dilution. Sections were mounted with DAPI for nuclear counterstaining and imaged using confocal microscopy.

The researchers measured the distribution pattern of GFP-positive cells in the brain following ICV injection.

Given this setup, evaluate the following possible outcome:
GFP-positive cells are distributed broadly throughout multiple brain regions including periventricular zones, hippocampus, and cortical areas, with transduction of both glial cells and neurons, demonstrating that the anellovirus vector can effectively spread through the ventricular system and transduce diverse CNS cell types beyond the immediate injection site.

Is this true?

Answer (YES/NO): NO